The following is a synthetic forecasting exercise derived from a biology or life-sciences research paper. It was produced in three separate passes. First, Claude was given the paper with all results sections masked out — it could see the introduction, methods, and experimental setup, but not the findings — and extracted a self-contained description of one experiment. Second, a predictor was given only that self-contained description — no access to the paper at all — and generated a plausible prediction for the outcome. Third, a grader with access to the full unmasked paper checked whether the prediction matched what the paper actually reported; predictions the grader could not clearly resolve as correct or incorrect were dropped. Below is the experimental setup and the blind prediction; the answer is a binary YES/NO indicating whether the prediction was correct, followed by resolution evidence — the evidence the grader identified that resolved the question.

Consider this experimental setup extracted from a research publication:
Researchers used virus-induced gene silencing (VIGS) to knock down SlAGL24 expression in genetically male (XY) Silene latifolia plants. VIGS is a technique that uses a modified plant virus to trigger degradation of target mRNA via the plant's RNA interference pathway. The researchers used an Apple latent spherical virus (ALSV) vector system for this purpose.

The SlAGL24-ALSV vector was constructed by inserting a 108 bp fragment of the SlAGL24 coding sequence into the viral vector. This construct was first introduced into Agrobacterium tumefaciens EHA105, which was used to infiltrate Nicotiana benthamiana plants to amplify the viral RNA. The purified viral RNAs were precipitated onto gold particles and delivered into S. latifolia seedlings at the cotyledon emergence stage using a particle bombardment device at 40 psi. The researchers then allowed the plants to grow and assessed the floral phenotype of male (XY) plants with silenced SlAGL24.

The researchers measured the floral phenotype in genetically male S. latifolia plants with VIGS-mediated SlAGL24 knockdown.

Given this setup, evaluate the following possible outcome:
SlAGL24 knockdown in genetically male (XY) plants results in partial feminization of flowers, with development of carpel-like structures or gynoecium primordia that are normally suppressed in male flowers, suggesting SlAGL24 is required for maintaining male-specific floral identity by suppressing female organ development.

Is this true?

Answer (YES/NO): NO